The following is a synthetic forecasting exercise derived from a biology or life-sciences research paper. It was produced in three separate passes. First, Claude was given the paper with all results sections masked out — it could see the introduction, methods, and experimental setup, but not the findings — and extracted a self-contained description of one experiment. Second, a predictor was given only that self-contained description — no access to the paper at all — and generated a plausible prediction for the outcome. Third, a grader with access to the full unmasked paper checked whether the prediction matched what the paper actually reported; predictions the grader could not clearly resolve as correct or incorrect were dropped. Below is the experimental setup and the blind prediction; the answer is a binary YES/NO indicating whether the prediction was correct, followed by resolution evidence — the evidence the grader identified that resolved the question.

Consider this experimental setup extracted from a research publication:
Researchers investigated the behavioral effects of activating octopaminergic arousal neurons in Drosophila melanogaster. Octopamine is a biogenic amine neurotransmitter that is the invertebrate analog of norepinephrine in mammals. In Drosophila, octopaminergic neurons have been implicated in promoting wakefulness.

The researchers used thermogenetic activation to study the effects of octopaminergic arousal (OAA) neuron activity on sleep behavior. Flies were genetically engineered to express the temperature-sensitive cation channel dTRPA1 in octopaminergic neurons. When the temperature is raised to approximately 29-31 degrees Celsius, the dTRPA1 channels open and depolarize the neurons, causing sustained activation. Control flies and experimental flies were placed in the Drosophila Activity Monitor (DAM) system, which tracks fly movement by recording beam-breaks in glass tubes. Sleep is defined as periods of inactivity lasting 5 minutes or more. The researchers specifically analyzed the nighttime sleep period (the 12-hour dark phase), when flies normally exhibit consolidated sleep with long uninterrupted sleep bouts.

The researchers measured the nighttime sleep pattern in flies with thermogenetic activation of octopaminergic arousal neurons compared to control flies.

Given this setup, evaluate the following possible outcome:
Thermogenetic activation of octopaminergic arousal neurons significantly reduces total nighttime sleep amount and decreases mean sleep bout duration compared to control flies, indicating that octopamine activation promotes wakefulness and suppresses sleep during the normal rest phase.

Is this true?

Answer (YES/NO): YES